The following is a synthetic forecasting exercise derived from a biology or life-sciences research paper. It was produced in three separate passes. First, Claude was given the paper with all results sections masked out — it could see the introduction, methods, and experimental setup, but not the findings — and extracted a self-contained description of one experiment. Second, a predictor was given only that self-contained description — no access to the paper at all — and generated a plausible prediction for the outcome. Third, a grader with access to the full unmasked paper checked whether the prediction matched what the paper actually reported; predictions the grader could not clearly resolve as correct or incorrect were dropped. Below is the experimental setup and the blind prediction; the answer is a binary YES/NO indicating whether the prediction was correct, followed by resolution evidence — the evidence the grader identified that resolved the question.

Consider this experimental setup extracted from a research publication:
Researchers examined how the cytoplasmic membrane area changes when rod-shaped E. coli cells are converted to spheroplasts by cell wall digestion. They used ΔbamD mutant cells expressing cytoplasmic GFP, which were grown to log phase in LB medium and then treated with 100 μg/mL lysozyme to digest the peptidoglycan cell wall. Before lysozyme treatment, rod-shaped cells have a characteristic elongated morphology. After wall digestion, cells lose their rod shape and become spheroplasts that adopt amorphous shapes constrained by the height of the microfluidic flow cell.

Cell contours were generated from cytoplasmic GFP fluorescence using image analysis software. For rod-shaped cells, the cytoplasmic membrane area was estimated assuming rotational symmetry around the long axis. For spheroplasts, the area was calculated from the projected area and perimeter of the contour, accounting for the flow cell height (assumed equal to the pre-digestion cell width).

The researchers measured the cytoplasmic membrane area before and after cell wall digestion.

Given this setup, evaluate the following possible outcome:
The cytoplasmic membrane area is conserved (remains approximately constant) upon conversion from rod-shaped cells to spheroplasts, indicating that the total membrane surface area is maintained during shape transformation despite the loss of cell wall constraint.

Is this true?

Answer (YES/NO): NO